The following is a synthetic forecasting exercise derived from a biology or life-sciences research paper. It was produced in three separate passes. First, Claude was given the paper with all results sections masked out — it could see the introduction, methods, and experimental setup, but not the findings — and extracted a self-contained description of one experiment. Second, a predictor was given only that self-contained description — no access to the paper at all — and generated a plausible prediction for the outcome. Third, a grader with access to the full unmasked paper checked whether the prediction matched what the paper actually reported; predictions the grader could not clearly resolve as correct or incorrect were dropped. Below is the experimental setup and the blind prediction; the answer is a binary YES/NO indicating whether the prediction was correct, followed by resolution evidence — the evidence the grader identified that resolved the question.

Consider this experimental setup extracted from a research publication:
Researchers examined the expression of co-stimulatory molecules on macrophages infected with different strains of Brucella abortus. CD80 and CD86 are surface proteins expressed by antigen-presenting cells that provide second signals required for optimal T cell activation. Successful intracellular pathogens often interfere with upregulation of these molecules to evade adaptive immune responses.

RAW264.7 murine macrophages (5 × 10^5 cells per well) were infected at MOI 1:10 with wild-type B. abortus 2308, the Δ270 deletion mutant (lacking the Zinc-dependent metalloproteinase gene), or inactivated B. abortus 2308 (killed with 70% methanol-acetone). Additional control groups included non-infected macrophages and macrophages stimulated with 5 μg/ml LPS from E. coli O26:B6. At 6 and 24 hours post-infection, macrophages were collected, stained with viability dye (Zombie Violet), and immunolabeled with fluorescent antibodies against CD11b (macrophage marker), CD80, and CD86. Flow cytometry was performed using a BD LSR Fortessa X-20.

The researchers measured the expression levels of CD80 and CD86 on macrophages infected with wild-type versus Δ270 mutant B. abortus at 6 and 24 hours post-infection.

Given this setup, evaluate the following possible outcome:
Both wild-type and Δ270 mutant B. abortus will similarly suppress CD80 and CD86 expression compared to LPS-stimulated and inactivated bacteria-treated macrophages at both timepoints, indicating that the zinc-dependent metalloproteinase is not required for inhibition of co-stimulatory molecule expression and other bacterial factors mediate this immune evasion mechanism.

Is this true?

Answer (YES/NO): NO